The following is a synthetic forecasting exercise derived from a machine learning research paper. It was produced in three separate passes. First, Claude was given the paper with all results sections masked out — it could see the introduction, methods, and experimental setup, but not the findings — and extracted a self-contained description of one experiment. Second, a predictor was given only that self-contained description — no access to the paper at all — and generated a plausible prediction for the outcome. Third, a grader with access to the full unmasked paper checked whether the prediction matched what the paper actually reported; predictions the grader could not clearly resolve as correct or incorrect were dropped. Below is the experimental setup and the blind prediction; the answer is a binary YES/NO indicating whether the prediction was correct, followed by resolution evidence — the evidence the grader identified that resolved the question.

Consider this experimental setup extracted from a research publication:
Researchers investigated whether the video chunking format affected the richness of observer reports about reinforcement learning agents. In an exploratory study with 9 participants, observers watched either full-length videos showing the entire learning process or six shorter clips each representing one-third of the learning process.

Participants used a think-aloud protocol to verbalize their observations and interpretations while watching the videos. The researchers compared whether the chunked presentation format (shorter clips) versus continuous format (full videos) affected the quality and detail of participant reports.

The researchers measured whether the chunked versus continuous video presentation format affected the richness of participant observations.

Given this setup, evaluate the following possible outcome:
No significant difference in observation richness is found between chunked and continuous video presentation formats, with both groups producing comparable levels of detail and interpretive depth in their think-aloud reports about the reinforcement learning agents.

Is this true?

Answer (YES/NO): NO